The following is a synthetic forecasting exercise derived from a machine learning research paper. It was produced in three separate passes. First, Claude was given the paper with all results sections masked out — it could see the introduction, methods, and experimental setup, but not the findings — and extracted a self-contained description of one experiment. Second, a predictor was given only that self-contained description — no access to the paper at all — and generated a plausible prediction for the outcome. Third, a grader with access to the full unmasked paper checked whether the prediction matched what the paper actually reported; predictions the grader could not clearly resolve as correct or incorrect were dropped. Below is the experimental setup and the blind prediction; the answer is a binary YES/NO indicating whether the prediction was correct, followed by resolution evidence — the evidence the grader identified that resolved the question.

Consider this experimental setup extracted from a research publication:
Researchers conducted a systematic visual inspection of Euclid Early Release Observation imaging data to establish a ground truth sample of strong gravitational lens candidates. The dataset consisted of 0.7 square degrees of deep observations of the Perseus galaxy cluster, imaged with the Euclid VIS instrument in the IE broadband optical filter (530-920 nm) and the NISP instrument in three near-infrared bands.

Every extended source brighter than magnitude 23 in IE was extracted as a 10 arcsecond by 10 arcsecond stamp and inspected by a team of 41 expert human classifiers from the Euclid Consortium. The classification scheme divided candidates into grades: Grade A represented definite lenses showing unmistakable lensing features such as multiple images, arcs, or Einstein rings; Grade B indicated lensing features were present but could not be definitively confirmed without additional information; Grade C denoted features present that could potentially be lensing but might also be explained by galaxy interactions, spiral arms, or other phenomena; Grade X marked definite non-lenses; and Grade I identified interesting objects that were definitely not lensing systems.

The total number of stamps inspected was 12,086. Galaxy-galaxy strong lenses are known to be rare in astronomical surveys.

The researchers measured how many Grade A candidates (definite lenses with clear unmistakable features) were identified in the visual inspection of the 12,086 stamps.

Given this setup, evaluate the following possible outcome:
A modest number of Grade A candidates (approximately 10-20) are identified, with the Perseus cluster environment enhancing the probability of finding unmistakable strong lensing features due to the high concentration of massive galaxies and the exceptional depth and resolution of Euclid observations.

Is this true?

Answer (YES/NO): NO